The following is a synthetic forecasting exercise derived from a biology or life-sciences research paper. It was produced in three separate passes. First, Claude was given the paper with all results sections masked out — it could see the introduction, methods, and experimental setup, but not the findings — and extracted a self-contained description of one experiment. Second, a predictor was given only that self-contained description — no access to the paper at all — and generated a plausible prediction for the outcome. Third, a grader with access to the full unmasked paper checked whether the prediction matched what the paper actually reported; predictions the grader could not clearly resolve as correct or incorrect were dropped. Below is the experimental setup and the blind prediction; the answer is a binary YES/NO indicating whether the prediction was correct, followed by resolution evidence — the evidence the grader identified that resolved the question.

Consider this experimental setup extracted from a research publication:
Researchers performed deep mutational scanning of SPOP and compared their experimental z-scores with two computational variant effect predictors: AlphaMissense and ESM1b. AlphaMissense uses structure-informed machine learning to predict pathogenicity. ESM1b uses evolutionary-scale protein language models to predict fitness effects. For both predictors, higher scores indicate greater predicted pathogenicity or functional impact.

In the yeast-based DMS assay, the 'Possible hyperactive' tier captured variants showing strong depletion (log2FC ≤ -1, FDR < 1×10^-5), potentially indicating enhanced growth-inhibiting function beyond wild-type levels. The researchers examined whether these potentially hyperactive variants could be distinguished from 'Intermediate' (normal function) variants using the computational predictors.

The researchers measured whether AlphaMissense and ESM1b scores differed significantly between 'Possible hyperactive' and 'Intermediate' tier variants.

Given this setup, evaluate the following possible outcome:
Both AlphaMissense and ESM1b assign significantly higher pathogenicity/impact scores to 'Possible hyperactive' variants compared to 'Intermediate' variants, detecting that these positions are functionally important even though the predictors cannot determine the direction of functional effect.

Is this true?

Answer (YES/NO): NO